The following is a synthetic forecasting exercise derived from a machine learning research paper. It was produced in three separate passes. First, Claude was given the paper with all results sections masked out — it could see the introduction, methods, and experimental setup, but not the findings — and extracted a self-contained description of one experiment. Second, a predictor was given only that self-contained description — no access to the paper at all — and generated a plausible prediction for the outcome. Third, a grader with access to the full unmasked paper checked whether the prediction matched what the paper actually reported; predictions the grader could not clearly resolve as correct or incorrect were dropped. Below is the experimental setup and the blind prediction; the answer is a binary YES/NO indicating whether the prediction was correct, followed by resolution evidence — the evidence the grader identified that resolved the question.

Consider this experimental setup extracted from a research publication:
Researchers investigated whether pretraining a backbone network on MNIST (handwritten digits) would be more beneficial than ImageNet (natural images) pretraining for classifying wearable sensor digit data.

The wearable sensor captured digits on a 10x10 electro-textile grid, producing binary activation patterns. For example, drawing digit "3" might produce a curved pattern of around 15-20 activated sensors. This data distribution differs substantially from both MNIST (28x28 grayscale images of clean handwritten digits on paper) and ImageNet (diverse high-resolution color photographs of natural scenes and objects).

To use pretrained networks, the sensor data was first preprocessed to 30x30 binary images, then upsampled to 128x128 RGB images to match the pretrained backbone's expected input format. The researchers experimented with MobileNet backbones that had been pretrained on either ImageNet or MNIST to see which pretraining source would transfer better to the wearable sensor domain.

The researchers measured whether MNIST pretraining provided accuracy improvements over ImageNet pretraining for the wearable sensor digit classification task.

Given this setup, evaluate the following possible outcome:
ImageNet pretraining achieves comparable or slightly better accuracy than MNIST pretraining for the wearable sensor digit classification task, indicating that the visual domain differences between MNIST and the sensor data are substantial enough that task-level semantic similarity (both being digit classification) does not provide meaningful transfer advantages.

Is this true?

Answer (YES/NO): YES